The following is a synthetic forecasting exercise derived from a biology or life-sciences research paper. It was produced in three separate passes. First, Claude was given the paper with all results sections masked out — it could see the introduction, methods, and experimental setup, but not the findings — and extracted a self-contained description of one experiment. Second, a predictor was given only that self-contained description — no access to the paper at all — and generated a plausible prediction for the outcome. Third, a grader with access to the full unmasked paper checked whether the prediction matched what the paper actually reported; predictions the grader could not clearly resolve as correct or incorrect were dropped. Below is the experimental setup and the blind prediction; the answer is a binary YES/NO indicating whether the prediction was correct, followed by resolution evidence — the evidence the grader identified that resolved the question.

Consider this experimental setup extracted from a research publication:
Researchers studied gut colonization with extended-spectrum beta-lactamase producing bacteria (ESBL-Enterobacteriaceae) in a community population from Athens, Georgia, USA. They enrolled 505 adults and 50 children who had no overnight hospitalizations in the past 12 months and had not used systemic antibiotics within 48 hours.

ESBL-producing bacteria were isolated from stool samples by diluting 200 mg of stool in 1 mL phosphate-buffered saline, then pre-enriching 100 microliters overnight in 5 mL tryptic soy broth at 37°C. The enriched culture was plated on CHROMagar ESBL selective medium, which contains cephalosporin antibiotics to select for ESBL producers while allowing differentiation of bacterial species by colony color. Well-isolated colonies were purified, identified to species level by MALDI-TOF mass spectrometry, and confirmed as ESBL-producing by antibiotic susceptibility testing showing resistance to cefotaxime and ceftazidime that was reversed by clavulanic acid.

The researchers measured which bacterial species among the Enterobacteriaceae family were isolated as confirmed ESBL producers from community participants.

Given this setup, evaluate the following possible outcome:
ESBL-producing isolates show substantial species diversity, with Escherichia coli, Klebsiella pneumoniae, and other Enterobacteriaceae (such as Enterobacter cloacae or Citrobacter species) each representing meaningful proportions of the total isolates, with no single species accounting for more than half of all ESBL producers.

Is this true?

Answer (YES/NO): NO